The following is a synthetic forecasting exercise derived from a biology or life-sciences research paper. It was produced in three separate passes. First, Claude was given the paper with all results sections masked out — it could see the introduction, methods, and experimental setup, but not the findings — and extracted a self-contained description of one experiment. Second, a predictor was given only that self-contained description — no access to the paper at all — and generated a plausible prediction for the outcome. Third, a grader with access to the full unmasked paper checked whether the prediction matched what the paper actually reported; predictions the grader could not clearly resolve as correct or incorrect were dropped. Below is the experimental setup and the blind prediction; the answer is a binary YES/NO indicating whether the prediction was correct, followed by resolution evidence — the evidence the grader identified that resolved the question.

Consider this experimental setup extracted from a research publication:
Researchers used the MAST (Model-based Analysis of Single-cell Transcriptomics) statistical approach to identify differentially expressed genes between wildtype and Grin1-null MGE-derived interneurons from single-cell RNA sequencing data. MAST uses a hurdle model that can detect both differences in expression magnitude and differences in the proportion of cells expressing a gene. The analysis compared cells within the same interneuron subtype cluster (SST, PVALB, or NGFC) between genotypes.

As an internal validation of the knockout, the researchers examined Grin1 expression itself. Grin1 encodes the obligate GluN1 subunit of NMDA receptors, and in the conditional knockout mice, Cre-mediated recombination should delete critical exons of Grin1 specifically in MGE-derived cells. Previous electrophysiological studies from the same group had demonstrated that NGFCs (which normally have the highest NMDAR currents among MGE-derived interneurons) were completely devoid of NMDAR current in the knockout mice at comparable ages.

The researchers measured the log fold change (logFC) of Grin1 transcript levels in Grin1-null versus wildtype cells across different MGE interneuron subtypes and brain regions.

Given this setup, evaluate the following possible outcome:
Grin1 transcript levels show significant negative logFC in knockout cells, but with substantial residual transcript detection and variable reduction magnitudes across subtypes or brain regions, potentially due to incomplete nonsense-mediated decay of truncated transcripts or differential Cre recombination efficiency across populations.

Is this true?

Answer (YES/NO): NO